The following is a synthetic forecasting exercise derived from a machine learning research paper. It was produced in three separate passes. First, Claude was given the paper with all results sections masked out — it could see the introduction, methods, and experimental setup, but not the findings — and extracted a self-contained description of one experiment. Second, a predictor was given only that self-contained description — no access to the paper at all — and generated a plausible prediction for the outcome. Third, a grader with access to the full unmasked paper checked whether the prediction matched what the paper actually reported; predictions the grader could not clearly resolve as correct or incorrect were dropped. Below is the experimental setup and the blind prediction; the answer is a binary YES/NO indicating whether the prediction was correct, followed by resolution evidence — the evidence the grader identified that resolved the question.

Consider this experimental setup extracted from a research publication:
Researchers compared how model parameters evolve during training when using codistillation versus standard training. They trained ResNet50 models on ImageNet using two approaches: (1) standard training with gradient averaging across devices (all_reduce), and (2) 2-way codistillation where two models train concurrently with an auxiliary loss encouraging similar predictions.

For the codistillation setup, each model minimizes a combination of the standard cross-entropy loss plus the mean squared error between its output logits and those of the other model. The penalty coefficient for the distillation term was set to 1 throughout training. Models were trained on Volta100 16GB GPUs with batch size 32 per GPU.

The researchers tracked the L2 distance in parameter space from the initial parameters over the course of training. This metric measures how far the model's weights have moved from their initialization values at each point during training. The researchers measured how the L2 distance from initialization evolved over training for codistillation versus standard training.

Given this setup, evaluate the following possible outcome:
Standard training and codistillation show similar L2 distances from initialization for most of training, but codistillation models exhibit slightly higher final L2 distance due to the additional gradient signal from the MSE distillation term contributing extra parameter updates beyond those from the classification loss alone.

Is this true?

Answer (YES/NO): NO